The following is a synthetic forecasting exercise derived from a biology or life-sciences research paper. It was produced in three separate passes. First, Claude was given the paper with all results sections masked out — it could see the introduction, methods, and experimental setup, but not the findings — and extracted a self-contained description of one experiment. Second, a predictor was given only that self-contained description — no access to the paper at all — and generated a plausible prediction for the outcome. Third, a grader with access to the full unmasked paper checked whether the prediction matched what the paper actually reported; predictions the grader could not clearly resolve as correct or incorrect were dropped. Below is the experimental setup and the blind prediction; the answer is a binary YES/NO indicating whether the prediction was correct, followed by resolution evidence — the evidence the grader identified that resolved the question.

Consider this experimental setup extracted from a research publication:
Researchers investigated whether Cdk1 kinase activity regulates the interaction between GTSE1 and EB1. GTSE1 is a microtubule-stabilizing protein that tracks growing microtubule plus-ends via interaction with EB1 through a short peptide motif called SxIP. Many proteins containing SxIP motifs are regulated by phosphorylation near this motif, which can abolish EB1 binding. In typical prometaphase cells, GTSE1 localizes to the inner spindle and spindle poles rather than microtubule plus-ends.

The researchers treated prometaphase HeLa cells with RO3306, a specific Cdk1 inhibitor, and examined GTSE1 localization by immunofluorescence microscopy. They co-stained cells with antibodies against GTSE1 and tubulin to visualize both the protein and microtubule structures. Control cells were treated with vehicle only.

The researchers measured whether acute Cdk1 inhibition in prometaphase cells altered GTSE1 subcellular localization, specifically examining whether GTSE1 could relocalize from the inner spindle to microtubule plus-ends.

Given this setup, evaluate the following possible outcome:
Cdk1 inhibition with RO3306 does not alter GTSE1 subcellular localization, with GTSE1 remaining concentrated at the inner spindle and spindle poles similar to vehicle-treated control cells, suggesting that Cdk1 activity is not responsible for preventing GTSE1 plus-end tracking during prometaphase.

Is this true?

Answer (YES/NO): NO